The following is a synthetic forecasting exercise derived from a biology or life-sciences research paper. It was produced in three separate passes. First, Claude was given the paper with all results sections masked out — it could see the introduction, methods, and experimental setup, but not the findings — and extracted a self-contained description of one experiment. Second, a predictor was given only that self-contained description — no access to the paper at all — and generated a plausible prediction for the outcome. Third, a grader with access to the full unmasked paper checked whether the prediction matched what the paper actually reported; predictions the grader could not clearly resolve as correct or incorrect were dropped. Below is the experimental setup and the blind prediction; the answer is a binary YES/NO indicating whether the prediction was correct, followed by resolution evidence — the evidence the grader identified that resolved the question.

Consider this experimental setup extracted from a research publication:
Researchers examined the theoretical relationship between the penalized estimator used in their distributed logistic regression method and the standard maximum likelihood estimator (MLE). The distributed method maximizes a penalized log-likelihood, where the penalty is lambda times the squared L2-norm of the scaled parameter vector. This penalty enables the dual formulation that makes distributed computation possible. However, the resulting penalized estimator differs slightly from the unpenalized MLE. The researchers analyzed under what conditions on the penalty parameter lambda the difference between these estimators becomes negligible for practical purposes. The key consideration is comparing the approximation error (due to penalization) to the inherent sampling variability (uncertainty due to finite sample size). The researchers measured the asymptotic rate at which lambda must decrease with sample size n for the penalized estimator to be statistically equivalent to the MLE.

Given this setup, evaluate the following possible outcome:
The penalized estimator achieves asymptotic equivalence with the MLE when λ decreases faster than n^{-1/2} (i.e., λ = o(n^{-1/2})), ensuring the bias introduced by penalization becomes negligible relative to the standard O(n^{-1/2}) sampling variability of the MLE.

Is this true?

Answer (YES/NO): YES